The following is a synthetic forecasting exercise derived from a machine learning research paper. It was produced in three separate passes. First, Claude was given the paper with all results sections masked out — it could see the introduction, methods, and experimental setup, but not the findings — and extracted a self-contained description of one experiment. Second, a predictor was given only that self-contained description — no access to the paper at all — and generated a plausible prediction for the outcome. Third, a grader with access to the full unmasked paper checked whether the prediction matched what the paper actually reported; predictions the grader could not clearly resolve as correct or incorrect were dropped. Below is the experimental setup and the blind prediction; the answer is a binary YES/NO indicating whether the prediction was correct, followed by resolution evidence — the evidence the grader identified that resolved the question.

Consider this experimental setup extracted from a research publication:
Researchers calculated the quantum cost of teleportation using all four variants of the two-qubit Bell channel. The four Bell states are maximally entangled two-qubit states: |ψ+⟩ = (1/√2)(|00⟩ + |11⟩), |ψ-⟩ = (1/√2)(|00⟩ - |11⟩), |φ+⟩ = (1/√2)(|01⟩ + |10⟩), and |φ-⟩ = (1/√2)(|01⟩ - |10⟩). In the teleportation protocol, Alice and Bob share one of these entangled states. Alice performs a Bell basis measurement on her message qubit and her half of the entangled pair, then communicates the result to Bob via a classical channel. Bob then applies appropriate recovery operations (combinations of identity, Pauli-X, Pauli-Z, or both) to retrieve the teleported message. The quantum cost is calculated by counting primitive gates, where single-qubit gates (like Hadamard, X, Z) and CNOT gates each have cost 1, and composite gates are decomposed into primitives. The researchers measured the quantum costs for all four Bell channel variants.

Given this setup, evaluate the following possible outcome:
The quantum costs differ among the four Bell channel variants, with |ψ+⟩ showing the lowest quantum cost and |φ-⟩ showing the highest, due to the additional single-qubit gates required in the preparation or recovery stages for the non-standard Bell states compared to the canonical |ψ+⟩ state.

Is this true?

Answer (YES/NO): YES